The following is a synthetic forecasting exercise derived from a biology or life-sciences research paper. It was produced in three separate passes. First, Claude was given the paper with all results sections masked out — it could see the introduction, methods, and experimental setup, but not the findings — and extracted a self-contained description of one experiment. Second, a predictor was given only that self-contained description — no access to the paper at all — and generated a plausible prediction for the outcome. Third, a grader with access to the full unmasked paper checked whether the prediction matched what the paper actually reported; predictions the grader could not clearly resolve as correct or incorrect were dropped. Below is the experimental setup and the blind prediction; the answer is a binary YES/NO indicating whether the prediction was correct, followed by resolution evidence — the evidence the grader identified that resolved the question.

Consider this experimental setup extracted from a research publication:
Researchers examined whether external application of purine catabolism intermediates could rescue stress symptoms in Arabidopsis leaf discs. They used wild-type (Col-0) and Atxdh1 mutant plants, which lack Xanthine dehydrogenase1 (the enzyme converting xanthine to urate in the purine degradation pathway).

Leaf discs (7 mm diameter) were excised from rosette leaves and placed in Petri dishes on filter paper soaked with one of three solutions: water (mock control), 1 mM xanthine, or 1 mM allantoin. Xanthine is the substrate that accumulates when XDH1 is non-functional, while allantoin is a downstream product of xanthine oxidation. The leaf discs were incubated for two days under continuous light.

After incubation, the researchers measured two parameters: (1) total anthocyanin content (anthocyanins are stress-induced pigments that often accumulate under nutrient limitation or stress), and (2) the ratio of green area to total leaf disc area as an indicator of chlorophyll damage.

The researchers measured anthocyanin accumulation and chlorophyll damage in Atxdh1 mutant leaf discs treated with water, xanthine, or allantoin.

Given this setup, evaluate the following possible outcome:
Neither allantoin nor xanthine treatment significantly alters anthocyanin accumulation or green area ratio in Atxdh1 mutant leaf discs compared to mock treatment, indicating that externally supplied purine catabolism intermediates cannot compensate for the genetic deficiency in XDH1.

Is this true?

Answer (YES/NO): NO